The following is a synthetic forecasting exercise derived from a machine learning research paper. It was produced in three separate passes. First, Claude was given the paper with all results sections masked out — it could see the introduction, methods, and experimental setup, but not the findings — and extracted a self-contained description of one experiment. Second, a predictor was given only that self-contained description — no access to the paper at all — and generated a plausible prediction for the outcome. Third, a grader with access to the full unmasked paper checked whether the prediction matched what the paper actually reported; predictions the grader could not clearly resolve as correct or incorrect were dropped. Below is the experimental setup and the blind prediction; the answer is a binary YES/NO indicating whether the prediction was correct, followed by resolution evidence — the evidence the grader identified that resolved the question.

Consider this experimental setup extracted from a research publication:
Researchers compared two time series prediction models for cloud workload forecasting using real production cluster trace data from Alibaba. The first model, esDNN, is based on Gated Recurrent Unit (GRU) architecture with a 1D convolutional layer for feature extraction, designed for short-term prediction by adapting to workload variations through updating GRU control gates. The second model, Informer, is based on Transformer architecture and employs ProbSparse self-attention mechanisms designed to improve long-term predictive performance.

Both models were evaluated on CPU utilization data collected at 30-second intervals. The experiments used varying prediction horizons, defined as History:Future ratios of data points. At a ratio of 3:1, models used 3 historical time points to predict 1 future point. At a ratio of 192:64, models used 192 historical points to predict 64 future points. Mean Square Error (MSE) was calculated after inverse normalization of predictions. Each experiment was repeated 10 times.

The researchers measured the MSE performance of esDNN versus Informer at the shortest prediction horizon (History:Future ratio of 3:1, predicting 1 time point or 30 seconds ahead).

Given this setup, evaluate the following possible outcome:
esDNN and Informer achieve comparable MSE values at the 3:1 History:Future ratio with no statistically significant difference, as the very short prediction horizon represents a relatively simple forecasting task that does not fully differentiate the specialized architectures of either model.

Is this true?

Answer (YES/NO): NO